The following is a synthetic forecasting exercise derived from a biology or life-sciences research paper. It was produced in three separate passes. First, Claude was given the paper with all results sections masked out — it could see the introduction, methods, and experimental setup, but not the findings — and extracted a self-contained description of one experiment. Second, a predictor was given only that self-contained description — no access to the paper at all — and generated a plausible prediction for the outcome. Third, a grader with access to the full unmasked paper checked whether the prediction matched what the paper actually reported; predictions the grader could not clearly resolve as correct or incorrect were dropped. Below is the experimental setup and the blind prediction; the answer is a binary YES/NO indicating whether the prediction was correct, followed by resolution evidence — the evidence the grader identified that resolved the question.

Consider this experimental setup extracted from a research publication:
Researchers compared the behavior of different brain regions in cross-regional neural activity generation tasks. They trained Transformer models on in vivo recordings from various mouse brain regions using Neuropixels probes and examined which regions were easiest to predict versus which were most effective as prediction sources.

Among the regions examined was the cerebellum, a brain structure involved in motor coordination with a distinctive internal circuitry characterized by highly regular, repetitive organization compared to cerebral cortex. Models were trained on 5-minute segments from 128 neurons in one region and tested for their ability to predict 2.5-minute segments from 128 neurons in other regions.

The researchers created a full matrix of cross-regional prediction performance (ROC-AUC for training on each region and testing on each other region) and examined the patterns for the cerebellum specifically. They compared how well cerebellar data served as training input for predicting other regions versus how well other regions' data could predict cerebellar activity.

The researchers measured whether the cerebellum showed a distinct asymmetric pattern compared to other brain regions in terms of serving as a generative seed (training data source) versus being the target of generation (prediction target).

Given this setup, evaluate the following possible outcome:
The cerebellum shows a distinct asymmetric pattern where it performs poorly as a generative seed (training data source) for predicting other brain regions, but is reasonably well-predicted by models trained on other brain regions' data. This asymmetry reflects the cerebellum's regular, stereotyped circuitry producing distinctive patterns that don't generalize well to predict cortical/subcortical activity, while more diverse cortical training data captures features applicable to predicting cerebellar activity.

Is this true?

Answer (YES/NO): YES